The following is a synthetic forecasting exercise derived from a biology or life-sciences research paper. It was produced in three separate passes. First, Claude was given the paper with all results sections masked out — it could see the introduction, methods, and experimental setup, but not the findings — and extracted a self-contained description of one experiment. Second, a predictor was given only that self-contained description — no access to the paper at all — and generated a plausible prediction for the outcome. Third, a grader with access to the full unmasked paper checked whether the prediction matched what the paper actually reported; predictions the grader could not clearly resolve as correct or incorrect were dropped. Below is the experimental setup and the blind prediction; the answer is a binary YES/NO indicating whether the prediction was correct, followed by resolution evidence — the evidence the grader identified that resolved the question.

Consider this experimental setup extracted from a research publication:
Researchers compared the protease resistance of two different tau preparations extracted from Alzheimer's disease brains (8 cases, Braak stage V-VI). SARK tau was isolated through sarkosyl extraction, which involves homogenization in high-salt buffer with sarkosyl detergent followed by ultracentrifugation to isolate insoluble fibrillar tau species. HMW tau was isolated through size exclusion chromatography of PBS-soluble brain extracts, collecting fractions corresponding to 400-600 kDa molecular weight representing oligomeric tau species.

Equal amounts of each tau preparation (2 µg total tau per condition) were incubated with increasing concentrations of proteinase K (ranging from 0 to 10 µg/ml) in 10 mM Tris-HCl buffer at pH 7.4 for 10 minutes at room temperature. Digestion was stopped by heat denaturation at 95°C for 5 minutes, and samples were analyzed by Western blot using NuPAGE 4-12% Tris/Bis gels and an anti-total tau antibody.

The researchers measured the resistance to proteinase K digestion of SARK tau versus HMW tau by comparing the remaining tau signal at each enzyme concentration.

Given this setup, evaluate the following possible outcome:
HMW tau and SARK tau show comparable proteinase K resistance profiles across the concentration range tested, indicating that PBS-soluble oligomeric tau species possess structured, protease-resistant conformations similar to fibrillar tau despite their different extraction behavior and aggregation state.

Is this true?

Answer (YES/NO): NO